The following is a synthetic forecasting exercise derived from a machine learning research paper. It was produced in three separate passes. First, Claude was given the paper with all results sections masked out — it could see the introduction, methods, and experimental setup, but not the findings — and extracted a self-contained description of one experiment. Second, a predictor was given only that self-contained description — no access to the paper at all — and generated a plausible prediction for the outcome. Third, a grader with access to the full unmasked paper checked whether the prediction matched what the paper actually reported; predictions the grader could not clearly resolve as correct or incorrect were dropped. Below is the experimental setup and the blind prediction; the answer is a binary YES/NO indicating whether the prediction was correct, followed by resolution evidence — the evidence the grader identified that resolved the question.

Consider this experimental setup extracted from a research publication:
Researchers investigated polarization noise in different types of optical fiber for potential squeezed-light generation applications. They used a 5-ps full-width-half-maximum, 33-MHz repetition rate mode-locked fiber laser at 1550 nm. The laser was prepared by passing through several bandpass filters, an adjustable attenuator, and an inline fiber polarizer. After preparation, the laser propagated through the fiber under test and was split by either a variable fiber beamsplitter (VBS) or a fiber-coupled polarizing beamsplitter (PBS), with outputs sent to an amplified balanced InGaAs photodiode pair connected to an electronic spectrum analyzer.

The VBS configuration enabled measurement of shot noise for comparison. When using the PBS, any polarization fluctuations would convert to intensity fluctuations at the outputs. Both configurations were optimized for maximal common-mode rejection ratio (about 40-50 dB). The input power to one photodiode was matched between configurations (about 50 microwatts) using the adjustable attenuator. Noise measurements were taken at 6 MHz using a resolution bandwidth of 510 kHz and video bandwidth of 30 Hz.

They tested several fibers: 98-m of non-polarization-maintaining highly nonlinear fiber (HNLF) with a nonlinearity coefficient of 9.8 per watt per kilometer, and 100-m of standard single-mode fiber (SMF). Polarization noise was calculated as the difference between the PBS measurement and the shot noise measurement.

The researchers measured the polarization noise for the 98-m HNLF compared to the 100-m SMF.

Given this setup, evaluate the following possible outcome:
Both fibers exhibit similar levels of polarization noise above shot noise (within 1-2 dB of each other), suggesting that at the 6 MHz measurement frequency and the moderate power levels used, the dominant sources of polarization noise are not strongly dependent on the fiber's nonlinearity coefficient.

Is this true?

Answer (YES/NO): NO